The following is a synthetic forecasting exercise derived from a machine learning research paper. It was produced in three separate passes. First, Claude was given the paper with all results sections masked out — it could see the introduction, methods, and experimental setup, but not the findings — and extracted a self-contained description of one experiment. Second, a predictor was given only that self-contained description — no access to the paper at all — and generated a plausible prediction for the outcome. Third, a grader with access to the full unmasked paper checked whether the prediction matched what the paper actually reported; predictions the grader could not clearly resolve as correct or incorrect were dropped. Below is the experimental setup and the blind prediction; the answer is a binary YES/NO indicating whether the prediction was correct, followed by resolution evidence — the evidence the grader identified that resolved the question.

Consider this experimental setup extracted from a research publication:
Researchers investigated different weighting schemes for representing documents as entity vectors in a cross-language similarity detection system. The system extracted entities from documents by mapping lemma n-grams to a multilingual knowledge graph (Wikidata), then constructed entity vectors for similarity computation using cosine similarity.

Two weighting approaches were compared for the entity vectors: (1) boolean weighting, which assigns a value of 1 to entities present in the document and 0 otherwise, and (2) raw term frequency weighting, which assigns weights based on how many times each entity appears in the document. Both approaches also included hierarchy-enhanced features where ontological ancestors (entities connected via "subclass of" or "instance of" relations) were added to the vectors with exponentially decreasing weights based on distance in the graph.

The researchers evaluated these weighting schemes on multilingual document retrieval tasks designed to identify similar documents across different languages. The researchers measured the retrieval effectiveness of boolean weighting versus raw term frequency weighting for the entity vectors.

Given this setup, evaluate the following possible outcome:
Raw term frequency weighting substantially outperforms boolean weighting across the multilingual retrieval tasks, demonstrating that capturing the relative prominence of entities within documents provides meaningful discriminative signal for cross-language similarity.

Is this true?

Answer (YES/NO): NO